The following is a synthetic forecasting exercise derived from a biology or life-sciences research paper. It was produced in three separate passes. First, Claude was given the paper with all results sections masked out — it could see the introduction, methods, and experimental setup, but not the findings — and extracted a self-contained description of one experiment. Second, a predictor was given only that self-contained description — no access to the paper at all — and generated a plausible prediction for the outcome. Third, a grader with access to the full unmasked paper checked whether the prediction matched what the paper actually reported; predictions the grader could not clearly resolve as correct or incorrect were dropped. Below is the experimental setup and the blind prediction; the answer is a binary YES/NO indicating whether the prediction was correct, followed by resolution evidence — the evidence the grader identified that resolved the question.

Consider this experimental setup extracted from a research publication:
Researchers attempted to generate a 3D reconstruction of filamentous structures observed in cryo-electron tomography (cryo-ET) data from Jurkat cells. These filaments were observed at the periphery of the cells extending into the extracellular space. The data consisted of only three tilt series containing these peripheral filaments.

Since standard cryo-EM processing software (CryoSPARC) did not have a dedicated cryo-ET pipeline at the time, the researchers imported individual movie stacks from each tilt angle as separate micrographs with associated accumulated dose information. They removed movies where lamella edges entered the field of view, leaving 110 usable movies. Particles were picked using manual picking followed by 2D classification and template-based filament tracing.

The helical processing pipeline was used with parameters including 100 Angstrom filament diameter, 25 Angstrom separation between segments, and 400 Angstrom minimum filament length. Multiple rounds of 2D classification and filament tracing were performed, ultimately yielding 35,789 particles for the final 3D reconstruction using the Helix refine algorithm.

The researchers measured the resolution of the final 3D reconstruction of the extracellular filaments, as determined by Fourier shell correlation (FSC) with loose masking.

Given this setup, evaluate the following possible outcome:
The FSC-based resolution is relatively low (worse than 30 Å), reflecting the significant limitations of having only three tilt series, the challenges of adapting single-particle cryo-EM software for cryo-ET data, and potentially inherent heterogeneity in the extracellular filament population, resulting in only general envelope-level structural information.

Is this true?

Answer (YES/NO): NO